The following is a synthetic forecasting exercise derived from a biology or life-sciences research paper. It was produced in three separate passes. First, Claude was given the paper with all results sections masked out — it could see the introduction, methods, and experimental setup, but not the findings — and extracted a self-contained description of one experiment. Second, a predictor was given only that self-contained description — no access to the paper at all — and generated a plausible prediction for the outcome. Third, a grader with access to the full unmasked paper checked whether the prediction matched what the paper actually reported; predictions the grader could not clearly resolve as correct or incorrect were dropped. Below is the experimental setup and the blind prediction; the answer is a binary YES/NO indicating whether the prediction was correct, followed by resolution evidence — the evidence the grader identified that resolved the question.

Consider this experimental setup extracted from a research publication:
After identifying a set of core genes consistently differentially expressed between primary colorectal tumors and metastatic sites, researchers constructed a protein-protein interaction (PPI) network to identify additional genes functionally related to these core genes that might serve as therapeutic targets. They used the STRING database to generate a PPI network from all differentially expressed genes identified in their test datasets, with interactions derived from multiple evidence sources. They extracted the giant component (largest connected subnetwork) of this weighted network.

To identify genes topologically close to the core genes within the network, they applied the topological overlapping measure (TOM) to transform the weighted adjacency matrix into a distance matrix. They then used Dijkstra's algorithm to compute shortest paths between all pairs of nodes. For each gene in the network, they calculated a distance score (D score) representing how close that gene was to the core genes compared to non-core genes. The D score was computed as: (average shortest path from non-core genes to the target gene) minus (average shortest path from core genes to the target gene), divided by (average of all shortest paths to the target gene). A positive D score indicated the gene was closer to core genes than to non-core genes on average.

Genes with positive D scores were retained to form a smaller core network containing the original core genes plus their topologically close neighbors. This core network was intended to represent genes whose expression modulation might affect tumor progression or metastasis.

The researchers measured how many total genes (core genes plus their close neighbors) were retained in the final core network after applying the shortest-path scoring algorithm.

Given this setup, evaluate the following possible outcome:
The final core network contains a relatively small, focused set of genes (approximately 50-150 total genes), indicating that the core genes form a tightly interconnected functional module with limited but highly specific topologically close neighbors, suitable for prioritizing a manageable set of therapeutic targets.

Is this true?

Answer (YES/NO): NO